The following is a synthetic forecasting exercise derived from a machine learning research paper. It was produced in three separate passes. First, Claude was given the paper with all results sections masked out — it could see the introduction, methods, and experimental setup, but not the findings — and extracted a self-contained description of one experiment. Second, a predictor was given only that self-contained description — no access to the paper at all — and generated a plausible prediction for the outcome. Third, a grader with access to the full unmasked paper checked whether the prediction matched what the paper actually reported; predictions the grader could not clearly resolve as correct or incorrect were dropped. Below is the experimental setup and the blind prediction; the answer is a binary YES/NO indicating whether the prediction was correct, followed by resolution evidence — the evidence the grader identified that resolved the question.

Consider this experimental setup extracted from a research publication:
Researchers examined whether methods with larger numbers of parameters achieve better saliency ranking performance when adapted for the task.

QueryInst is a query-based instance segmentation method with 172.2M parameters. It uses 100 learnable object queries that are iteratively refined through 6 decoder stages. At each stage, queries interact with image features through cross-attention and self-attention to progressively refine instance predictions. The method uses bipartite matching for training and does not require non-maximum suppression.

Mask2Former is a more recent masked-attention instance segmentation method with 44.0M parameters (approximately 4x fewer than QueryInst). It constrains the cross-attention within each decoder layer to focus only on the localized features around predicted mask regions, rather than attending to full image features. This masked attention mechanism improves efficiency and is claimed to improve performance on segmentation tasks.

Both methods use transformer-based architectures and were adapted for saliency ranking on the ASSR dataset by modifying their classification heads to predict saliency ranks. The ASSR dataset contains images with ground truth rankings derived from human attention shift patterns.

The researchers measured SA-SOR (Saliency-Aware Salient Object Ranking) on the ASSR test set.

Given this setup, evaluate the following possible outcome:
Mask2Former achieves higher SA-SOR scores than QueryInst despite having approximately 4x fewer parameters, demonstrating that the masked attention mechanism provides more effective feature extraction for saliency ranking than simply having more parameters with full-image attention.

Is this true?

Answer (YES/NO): NO